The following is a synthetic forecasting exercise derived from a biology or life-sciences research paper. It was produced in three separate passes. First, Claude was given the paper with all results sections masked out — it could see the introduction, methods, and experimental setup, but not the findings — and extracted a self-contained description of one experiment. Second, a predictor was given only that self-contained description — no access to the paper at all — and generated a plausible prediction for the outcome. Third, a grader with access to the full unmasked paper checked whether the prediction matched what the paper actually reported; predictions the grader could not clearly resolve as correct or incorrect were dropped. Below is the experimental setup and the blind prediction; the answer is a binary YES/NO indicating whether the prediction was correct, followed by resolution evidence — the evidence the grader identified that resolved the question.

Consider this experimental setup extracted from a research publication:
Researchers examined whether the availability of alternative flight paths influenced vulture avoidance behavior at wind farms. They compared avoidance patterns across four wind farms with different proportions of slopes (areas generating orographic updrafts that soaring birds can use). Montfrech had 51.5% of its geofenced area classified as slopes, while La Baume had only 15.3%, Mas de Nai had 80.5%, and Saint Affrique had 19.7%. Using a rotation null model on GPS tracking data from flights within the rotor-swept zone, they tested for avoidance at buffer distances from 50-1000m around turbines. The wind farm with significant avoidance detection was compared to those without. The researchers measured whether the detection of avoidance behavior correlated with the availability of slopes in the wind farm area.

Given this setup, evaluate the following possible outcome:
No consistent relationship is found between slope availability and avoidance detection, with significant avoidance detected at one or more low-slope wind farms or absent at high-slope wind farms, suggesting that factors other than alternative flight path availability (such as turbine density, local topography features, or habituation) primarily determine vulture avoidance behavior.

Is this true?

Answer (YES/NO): NO